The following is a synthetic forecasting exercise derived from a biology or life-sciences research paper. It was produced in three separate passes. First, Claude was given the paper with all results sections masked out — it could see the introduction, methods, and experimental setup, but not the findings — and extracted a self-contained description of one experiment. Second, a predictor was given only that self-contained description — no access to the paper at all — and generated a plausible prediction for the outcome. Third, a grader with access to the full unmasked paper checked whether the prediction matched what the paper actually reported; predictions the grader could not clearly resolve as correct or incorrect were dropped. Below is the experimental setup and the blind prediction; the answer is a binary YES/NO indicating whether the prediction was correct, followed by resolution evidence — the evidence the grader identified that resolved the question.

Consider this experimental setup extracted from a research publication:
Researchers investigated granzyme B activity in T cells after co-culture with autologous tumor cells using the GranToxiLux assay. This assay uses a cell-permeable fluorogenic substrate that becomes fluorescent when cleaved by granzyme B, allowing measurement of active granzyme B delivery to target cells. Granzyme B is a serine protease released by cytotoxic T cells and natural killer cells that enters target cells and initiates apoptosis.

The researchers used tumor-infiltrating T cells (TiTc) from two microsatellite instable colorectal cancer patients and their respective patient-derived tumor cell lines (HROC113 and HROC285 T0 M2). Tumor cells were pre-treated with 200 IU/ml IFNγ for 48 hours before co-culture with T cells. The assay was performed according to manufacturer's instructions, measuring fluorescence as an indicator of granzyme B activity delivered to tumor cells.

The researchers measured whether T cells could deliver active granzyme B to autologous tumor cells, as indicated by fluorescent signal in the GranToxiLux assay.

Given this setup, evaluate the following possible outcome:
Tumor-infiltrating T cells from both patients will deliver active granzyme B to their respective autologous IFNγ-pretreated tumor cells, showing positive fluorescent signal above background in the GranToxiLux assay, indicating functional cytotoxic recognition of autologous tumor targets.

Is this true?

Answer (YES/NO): NO